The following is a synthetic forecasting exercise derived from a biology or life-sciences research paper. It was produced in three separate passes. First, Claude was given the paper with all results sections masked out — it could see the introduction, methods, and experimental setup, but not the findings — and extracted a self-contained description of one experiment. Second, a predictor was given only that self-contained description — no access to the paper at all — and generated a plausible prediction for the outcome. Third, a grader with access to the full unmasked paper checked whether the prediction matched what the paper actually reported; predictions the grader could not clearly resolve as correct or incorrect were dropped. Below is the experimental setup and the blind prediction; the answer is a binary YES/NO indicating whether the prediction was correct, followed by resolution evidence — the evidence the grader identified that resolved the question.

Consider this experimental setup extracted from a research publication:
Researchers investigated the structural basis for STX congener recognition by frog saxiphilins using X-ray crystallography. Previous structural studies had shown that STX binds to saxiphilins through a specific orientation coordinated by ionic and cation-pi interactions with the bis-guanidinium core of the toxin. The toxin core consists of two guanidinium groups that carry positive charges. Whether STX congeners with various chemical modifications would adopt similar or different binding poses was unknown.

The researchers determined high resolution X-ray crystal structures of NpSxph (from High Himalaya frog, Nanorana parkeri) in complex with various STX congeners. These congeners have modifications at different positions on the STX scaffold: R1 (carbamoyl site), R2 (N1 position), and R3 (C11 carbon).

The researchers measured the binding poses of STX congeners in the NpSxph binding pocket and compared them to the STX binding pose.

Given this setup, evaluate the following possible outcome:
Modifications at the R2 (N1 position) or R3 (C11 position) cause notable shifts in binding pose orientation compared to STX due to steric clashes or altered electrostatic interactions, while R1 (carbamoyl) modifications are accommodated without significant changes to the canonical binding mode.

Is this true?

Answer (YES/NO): NO